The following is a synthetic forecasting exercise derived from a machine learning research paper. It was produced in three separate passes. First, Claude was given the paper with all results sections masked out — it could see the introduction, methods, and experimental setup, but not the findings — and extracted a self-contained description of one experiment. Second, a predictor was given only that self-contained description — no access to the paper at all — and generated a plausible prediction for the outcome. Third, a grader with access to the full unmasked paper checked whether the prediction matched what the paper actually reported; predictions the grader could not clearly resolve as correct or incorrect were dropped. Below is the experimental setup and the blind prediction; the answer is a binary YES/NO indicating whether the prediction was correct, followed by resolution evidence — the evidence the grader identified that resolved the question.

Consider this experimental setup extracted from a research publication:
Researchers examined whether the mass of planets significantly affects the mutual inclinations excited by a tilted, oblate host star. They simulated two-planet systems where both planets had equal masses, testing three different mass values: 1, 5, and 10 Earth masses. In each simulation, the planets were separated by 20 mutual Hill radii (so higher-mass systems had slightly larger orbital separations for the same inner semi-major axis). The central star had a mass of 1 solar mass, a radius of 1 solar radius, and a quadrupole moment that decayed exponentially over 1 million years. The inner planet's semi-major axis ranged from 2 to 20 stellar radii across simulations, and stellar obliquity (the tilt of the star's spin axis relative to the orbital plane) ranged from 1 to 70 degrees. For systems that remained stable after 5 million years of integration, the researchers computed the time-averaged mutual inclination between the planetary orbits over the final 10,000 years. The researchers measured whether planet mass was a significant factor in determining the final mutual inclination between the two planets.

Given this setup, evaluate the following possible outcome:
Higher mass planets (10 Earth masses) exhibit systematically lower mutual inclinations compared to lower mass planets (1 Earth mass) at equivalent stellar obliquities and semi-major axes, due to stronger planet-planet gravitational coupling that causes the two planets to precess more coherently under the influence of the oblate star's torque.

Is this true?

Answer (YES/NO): NO